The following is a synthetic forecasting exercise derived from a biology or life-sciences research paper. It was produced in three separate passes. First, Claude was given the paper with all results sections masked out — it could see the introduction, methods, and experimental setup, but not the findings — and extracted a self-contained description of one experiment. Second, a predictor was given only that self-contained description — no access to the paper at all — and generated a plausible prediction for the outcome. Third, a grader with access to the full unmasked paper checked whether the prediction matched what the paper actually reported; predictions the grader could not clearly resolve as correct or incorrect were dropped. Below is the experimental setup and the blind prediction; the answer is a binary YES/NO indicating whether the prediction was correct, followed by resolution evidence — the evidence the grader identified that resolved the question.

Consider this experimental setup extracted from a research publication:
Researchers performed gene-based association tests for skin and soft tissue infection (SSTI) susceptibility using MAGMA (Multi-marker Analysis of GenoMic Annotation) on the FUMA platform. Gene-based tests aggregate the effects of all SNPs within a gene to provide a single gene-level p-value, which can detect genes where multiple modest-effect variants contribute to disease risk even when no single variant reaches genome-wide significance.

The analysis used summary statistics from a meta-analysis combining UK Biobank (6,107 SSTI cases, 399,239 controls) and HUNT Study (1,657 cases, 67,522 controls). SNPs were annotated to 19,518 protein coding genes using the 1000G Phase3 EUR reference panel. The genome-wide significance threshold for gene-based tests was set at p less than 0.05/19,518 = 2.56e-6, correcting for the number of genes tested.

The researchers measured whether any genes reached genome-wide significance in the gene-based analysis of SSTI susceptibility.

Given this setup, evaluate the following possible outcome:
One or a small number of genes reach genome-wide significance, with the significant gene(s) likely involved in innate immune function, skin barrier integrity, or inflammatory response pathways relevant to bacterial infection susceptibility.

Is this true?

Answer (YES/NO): YES